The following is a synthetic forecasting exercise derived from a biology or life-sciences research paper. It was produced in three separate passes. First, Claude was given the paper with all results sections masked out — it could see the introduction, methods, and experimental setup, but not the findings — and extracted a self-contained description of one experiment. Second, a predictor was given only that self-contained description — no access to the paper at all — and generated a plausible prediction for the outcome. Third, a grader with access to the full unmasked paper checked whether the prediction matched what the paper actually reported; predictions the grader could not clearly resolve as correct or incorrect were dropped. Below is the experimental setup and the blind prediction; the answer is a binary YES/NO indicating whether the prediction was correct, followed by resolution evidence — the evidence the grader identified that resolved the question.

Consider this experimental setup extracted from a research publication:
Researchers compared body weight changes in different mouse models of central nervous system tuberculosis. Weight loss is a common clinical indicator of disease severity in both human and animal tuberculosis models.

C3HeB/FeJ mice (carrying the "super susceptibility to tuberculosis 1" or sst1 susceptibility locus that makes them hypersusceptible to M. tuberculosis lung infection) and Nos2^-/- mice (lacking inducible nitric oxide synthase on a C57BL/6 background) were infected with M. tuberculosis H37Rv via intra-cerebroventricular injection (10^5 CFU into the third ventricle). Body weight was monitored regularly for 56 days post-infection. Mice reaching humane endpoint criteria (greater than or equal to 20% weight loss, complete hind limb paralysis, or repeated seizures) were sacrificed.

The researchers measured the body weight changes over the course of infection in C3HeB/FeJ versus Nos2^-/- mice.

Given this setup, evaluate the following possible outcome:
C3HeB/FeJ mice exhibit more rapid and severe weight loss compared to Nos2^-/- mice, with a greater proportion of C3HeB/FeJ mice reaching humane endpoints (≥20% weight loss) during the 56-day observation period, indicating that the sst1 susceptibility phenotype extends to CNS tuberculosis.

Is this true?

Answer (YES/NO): NO